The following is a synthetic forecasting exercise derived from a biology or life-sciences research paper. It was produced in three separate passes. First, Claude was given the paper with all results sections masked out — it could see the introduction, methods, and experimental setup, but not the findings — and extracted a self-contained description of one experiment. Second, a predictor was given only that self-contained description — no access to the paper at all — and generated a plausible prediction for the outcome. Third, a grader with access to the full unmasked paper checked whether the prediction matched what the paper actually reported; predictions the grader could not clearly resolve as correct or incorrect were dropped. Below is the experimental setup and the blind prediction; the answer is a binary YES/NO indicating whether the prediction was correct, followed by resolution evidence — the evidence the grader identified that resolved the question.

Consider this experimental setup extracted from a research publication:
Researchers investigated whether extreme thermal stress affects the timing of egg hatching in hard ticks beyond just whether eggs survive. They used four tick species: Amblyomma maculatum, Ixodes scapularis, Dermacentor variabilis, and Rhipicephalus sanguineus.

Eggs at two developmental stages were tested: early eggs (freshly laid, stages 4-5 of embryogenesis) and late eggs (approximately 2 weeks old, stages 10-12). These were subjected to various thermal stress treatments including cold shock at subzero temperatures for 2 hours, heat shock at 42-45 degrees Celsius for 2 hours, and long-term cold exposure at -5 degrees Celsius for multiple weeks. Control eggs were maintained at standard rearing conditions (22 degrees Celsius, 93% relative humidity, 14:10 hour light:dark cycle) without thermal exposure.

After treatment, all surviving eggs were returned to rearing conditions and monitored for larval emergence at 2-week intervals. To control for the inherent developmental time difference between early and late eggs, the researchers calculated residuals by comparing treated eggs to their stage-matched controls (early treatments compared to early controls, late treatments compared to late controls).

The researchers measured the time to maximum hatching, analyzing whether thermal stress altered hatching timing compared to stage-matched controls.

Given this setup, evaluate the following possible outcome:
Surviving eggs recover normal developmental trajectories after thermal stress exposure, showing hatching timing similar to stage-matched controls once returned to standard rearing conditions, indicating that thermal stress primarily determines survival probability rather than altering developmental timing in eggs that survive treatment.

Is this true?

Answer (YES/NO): NO